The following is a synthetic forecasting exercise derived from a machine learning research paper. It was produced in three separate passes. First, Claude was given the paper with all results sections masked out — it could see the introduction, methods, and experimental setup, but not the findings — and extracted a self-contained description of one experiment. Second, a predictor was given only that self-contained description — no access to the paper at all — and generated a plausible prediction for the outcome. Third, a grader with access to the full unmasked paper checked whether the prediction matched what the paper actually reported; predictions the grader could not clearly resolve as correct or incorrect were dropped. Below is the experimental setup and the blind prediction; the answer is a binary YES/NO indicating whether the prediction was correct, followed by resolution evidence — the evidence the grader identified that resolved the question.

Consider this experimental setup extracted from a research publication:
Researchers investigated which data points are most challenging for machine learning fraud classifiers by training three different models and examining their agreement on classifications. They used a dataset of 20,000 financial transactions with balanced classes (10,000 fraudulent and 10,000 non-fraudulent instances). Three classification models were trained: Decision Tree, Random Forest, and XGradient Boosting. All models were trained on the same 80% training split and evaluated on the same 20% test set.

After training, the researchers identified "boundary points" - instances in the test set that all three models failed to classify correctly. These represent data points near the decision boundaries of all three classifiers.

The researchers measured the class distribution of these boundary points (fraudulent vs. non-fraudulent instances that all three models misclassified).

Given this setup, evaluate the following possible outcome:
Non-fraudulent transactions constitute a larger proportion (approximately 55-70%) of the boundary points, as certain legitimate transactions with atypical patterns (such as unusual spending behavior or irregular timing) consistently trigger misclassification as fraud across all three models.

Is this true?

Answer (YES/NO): NO